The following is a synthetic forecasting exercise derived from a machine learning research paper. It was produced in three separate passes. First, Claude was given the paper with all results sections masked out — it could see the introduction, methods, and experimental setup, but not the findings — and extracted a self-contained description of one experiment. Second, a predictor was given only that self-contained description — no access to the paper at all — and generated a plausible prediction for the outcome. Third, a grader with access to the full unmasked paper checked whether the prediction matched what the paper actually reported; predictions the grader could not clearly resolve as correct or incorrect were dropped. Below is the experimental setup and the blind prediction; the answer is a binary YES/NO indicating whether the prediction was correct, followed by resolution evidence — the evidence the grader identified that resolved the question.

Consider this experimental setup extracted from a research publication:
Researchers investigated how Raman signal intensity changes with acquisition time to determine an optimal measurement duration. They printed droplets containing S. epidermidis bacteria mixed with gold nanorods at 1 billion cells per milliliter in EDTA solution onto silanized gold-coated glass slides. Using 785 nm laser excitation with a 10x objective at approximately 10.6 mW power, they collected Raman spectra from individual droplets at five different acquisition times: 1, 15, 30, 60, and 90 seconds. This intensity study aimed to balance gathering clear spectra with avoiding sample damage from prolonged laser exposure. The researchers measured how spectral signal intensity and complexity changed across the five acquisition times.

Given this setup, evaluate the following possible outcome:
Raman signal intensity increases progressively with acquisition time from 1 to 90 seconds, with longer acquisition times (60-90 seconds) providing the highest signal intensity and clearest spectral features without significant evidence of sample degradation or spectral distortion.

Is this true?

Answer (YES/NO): YES